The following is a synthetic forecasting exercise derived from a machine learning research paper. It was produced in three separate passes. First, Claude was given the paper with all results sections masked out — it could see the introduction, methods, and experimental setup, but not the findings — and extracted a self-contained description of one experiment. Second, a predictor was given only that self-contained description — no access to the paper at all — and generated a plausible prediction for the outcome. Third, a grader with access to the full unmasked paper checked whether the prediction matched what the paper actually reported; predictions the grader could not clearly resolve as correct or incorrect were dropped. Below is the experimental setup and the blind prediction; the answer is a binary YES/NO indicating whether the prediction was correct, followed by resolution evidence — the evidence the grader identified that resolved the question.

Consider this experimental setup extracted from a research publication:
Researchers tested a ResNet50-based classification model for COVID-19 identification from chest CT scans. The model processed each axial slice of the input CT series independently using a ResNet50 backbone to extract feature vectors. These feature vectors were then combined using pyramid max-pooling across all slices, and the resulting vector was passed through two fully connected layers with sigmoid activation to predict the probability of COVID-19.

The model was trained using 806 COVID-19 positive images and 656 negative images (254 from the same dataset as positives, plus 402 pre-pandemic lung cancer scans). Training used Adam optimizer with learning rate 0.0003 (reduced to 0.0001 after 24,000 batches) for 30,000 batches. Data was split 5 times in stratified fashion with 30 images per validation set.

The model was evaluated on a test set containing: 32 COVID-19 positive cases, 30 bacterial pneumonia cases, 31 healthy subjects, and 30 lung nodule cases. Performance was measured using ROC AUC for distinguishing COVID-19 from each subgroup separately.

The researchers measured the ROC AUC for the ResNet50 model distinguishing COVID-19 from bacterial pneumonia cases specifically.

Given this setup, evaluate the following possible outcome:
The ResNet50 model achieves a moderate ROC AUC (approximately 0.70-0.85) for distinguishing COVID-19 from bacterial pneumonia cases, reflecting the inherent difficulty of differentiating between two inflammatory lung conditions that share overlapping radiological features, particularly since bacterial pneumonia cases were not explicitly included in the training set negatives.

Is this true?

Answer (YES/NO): NO